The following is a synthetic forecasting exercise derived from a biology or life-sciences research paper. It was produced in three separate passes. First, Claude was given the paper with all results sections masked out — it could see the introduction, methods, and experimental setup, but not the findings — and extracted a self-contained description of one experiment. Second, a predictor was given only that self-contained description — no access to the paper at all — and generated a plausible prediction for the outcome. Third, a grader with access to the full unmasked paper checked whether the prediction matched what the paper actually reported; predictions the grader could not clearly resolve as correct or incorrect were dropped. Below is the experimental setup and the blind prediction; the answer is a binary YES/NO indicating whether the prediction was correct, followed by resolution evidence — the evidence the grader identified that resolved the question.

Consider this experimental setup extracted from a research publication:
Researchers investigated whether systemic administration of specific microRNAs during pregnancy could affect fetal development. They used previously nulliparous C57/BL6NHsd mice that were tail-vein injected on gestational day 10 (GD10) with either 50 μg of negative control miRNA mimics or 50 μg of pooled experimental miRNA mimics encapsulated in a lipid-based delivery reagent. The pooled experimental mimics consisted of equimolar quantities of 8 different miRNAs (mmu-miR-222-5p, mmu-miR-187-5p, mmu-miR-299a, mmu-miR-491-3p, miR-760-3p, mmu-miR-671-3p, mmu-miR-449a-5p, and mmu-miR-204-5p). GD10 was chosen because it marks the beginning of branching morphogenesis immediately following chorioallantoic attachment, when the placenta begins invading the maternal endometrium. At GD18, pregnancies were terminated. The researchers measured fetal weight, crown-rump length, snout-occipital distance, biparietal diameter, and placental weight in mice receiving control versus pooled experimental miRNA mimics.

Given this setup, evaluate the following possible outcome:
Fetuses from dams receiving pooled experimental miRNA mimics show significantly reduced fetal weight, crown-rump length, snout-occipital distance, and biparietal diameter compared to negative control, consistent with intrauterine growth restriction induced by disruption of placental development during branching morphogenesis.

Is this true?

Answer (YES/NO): YES